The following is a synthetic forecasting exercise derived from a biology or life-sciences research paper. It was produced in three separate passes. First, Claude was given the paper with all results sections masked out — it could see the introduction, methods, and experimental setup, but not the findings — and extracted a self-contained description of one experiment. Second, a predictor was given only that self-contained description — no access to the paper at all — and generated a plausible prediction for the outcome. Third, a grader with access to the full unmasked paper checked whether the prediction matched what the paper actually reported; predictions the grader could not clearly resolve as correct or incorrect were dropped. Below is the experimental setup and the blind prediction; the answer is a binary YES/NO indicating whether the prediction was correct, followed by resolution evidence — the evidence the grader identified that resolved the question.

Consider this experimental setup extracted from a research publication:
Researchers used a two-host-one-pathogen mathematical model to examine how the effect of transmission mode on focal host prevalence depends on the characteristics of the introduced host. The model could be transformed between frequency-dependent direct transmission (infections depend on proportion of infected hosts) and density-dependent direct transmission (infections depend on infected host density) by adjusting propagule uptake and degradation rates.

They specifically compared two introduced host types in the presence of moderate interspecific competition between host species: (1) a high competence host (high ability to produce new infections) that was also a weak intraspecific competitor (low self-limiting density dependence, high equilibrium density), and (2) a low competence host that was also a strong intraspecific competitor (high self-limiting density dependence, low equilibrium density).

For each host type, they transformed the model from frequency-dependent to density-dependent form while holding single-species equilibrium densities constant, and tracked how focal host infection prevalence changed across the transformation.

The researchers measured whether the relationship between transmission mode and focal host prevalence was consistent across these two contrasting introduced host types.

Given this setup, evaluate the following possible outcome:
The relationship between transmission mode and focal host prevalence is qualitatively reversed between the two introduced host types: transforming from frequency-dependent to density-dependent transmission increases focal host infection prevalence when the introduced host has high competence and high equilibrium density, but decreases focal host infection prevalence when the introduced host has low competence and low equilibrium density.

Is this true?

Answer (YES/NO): NO